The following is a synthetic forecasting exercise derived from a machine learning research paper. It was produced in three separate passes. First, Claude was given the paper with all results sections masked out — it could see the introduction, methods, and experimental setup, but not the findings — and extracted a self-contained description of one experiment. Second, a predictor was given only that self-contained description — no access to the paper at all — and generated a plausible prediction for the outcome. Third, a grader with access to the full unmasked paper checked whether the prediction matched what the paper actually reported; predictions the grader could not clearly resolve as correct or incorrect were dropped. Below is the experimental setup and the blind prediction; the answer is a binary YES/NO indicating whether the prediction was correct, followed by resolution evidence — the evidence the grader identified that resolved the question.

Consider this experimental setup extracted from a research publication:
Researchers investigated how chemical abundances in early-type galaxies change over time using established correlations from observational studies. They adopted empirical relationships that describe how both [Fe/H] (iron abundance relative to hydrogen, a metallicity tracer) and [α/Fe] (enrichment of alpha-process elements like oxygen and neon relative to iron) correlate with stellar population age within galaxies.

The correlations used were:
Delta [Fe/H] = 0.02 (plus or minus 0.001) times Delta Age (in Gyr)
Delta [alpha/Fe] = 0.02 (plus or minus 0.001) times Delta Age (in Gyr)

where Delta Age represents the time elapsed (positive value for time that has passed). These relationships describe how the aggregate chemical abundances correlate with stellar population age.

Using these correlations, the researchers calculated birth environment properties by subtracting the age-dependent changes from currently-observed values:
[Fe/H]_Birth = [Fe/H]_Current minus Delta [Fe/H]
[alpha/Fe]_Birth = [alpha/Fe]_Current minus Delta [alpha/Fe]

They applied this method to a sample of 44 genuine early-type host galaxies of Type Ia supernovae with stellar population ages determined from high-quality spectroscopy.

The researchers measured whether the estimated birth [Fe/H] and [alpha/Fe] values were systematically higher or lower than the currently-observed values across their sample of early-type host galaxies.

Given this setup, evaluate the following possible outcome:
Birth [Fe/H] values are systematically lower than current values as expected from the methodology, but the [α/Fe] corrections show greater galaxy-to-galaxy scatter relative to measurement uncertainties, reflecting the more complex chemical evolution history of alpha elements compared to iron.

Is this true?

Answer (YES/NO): NO